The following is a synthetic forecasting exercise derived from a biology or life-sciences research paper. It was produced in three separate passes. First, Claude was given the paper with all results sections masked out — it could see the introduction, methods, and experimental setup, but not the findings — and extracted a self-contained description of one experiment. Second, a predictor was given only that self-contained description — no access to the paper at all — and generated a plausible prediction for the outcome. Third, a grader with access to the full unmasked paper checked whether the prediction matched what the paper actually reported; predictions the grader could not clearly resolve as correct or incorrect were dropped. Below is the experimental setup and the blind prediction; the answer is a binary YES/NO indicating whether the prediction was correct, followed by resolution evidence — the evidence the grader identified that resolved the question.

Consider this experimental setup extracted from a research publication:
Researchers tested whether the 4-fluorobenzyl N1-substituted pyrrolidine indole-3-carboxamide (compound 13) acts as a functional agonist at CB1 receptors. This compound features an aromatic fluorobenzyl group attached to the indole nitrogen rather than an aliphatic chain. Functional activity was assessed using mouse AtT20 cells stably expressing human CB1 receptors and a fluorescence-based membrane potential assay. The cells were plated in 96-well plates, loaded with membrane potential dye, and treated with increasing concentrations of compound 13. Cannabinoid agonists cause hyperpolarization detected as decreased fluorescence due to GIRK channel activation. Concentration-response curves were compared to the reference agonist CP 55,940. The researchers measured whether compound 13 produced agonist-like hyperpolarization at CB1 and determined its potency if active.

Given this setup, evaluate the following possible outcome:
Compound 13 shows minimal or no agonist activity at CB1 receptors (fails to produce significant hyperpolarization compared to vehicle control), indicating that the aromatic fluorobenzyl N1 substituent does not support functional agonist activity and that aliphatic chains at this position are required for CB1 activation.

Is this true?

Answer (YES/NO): YES